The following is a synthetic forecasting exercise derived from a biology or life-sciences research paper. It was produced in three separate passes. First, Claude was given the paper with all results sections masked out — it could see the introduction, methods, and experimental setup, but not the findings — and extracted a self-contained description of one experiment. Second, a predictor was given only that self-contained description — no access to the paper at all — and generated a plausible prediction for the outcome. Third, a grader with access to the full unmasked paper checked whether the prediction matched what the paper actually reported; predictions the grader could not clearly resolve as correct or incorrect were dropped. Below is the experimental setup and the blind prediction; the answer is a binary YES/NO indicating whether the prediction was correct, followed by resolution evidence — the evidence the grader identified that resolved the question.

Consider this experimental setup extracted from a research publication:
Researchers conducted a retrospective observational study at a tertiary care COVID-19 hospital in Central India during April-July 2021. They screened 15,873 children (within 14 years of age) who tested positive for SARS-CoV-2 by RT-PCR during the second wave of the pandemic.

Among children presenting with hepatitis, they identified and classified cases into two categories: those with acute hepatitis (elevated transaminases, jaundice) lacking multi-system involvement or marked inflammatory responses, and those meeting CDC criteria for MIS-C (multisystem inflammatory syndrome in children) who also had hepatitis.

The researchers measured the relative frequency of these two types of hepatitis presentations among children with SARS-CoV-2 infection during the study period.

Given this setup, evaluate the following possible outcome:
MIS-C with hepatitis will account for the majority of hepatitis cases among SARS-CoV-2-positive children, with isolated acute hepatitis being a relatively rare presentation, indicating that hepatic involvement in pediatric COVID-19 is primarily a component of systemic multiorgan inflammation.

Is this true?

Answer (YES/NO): NO